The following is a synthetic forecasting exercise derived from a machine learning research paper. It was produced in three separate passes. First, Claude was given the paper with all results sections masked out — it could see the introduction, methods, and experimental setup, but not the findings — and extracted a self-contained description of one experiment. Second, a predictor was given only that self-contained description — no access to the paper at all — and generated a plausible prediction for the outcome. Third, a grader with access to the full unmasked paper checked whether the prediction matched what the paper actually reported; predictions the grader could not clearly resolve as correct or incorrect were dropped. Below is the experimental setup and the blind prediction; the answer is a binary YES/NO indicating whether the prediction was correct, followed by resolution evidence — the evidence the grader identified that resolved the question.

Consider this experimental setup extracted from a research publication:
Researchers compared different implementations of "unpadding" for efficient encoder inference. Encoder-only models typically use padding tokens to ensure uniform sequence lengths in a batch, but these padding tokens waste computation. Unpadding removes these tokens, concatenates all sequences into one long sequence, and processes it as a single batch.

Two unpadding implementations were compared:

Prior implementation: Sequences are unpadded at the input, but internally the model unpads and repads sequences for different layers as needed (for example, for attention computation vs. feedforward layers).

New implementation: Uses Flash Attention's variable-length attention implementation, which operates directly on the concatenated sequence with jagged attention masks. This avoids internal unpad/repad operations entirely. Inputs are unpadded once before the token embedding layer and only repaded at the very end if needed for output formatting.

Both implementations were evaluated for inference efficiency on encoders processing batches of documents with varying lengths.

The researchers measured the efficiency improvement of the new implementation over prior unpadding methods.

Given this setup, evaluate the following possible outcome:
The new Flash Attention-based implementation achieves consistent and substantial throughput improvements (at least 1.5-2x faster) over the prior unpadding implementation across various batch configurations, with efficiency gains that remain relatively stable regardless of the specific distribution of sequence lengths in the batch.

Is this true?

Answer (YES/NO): NO